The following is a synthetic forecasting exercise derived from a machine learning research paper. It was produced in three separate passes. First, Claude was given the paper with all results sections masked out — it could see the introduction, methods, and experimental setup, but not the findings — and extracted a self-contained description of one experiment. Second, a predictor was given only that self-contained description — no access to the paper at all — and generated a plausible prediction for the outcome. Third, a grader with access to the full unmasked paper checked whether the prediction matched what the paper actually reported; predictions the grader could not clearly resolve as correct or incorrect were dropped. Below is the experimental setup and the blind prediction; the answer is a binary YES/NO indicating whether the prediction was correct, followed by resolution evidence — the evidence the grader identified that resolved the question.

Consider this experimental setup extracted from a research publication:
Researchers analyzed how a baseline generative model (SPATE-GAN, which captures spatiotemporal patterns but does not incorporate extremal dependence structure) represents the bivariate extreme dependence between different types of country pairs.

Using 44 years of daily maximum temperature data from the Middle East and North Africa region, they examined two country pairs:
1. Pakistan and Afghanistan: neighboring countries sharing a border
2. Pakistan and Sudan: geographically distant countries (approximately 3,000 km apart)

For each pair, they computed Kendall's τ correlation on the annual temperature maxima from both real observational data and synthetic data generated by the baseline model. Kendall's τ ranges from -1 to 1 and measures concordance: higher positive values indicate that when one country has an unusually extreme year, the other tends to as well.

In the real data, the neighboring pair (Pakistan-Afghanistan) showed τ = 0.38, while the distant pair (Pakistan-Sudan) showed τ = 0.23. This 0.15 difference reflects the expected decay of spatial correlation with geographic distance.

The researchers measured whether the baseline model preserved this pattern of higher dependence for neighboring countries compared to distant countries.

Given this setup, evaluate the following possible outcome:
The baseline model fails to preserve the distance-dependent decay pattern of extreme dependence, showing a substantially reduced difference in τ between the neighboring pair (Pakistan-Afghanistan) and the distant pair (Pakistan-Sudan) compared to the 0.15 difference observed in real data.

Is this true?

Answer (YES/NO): NO